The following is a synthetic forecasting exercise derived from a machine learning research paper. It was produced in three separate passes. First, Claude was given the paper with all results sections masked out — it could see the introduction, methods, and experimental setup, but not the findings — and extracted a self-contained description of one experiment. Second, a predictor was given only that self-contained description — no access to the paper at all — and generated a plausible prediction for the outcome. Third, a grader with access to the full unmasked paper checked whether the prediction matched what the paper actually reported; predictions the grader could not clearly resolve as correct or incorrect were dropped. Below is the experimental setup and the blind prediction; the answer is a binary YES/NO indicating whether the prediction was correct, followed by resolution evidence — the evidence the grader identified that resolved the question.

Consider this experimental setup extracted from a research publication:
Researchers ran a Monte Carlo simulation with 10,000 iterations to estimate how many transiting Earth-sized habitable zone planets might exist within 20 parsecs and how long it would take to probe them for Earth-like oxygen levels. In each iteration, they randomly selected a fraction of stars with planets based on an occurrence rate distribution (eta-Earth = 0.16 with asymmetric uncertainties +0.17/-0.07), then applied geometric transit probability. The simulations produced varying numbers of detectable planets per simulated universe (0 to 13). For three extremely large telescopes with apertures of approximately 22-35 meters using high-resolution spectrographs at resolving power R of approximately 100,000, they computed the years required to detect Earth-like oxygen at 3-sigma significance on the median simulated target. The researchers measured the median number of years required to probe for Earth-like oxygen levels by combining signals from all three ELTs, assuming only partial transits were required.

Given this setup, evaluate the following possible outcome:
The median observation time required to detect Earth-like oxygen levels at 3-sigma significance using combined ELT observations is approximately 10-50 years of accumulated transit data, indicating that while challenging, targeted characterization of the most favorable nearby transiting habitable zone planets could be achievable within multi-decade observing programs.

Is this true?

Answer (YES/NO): NO